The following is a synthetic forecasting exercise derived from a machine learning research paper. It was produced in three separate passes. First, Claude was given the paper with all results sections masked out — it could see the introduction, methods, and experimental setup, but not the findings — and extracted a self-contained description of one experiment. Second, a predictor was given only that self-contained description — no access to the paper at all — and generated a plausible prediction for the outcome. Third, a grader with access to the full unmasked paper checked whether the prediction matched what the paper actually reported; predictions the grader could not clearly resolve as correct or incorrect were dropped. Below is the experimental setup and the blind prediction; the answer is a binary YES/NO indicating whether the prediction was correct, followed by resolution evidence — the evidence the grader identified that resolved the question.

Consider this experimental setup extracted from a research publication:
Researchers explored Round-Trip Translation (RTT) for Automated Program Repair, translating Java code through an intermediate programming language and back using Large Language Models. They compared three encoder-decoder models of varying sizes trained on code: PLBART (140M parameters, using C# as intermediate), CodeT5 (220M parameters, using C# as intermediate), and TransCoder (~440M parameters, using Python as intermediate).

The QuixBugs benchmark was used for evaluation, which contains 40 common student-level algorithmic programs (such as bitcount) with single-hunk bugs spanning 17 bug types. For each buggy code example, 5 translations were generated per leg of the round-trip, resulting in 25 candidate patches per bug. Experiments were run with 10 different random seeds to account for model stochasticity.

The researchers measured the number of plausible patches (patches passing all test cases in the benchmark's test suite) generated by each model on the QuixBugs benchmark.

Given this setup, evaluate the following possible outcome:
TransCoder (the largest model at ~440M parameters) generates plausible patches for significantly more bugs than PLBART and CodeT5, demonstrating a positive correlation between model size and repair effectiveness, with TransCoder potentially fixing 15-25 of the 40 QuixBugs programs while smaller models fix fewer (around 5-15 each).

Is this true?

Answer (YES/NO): NO